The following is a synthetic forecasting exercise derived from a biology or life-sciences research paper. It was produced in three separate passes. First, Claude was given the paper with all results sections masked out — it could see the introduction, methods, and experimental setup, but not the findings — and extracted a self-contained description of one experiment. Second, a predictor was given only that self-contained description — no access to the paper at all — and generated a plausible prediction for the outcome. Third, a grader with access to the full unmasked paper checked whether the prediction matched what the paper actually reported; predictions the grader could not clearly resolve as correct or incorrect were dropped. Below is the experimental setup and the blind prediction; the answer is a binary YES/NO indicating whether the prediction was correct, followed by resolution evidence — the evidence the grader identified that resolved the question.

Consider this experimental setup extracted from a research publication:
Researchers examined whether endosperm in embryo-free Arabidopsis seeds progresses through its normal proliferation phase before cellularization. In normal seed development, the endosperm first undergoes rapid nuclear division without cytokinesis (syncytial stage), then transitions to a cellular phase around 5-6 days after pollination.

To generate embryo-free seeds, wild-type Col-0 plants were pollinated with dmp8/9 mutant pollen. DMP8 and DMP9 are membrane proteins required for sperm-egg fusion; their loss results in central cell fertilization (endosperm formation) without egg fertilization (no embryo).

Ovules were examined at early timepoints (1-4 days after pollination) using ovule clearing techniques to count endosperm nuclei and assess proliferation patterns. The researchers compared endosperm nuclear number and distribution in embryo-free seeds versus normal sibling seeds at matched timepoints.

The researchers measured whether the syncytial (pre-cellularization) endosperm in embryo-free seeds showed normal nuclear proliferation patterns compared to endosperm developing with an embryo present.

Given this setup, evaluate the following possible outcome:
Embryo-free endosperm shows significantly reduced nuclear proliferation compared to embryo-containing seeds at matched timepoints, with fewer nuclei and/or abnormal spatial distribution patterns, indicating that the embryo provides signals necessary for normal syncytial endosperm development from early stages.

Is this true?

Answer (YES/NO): NO